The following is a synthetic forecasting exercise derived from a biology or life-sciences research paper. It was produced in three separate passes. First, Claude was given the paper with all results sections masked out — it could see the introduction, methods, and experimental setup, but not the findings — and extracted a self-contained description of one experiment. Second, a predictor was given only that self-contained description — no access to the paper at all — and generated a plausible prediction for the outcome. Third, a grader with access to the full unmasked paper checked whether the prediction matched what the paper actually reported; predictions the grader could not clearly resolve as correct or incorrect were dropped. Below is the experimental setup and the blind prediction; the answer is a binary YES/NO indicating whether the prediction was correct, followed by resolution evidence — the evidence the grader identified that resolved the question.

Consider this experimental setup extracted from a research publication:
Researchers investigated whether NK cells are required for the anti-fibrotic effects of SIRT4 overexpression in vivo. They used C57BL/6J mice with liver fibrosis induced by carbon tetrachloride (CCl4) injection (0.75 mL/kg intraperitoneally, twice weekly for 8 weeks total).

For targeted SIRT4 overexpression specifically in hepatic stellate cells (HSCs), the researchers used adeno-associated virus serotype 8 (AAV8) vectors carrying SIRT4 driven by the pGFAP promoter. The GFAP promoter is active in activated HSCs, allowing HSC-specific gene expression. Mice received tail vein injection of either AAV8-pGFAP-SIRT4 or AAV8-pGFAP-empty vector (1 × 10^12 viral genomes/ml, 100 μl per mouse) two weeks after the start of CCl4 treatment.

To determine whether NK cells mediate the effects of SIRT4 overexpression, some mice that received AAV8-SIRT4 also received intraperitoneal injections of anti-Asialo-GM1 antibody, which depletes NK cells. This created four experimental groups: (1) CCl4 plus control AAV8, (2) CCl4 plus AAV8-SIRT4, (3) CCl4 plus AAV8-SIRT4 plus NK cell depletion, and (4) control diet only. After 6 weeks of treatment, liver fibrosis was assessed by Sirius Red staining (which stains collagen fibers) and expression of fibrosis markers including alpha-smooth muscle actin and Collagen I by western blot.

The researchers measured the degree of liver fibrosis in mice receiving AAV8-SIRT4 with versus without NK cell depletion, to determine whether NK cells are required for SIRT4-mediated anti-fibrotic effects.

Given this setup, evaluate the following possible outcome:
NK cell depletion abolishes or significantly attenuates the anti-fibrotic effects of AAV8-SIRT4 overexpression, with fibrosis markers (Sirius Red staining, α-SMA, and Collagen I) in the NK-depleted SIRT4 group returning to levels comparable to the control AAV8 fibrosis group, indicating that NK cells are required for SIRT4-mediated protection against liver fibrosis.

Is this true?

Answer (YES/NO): YES